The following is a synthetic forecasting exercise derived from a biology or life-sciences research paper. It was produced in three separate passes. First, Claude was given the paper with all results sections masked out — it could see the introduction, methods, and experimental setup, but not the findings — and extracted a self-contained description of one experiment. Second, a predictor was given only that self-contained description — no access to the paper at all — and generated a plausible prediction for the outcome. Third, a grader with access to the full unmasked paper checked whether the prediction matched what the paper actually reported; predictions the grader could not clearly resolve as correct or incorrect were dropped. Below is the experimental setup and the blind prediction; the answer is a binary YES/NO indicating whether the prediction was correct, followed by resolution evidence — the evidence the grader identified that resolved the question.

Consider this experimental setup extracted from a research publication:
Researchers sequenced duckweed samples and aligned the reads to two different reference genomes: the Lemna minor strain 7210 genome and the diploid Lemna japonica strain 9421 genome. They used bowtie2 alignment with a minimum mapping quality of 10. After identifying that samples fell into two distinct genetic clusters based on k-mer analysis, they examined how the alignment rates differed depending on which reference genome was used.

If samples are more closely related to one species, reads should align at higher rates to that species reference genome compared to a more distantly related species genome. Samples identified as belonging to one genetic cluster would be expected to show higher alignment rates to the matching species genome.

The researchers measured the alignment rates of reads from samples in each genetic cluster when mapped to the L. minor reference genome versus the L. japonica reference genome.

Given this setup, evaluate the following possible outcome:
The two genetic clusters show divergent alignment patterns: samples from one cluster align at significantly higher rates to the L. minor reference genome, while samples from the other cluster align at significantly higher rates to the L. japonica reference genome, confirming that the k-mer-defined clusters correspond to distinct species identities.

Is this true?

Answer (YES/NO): NO